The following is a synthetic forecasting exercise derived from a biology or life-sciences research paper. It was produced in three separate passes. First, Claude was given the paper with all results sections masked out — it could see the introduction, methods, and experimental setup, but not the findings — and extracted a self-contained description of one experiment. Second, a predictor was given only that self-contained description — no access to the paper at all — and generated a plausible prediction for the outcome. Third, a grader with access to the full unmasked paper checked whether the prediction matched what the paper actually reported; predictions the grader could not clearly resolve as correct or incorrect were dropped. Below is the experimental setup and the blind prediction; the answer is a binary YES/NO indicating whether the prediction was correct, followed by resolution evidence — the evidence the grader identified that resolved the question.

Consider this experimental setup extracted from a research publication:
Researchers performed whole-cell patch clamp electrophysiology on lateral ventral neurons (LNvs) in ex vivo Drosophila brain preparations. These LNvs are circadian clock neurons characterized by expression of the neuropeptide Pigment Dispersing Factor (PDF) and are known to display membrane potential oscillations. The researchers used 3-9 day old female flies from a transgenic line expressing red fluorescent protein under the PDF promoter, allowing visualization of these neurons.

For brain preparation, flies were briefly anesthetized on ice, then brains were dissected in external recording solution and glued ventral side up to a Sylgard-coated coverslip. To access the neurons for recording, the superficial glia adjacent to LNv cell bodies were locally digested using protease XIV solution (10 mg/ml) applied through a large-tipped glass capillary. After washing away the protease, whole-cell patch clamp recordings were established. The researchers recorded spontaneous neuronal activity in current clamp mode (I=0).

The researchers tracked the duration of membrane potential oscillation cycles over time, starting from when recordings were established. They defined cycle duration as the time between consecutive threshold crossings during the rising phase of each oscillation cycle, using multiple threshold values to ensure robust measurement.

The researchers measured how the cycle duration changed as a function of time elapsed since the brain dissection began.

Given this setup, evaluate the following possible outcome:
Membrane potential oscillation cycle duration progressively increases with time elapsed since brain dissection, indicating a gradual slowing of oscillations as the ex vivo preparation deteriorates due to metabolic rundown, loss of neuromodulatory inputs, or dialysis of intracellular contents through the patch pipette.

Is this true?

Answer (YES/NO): YES